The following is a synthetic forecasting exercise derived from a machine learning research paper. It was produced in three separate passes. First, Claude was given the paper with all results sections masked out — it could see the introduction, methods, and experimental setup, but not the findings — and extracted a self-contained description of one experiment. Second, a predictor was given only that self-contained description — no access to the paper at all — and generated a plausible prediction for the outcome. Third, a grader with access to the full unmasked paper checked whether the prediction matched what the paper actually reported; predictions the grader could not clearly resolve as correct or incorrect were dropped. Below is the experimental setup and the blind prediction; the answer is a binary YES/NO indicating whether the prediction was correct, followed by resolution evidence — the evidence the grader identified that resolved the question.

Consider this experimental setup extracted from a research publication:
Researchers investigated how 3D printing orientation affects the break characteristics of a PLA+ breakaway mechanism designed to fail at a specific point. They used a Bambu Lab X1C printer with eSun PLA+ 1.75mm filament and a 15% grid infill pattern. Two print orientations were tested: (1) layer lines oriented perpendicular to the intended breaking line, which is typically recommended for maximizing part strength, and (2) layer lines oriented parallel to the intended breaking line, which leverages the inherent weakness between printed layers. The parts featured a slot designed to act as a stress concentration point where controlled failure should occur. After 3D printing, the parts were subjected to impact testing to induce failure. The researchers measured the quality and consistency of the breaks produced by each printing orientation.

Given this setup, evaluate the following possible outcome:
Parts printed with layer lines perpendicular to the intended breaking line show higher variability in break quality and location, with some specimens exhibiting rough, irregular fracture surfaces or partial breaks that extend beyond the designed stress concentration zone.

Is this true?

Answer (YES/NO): YES